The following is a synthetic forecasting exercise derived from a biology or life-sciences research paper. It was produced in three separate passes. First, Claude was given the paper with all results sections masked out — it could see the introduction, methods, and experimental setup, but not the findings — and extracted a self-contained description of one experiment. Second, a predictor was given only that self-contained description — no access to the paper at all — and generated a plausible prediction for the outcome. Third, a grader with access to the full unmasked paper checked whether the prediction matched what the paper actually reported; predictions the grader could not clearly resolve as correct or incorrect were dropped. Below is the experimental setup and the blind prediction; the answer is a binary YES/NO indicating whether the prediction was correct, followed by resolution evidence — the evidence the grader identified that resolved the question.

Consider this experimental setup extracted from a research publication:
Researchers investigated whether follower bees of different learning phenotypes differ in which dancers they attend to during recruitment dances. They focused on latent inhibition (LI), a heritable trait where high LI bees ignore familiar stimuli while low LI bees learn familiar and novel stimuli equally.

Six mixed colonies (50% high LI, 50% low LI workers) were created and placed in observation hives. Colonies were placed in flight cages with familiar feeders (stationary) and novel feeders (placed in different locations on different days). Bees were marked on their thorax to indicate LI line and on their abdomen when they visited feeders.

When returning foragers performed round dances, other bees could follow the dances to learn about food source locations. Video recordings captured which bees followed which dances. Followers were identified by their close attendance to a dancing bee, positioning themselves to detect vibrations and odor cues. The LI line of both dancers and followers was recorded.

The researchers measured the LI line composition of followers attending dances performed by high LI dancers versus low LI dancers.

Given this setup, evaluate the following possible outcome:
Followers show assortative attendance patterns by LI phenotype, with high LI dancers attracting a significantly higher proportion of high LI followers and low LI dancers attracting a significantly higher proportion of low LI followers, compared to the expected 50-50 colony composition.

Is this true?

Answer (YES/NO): NO